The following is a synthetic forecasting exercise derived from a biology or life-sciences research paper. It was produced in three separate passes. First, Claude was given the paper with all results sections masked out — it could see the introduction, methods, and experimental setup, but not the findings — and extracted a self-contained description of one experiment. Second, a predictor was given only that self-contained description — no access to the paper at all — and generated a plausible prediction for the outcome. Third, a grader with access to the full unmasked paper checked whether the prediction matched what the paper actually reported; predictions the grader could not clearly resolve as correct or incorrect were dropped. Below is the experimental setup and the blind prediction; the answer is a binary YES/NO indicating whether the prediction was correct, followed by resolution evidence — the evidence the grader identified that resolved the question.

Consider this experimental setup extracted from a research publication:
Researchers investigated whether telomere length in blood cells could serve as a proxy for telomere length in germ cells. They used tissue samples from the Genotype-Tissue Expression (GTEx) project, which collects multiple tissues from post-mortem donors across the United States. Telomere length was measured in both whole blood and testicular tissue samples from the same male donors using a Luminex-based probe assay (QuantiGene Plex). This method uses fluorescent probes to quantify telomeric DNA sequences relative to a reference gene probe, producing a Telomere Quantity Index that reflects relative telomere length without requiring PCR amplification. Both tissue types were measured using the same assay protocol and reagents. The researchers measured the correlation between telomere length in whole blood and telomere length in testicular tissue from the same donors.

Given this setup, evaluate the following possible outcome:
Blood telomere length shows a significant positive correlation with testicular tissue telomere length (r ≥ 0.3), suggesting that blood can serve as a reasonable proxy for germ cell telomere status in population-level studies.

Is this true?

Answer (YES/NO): NO